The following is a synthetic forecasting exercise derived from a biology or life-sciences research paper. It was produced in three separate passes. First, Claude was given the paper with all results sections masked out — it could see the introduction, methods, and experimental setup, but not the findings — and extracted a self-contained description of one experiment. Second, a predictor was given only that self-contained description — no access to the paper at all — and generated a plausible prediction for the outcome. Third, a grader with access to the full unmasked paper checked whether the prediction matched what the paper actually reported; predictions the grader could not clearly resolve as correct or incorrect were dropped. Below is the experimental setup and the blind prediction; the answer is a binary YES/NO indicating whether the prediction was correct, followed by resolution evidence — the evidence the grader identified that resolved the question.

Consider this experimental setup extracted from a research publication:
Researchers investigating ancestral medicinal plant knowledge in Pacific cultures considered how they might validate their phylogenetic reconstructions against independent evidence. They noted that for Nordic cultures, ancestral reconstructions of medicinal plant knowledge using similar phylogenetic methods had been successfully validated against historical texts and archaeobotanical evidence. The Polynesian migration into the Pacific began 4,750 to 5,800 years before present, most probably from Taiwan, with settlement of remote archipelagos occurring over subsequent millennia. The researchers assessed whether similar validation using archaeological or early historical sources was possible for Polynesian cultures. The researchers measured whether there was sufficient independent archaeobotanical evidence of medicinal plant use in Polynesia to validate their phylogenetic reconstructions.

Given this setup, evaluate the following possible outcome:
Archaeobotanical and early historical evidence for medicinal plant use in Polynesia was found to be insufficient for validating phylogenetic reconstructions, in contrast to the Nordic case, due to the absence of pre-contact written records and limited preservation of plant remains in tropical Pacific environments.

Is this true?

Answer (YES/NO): YES